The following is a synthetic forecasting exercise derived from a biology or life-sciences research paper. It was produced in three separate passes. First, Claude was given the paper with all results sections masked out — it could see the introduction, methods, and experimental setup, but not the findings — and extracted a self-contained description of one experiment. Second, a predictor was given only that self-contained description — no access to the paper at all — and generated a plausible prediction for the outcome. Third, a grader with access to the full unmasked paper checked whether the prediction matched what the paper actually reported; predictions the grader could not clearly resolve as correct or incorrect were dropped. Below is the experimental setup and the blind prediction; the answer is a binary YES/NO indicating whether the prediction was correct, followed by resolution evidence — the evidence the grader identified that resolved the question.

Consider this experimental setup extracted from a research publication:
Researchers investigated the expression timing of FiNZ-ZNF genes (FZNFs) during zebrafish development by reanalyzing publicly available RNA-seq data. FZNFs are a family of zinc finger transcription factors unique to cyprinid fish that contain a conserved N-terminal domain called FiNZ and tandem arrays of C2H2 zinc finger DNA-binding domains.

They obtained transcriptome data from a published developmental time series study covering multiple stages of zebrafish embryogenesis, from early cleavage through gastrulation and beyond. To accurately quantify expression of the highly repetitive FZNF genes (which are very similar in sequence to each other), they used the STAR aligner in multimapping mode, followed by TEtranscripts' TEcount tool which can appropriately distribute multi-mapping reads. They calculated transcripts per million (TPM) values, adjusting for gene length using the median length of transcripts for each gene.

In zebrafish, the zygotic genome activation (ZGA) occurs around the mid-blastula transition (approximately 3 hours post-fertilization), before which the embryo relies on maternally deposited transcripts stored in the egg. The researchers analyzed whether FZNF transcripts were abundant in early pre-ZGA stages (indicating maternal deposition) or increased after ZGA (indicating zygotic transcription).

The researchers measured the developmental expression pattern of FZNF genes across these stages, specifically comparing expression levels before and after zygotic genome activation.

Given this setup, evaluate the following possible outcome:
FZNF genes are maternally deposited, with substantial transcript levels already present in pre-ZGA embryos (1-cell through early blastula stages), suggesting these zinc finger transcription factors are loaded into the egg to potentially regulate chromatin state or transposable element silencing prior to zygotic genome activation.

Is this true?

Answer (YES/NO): NO